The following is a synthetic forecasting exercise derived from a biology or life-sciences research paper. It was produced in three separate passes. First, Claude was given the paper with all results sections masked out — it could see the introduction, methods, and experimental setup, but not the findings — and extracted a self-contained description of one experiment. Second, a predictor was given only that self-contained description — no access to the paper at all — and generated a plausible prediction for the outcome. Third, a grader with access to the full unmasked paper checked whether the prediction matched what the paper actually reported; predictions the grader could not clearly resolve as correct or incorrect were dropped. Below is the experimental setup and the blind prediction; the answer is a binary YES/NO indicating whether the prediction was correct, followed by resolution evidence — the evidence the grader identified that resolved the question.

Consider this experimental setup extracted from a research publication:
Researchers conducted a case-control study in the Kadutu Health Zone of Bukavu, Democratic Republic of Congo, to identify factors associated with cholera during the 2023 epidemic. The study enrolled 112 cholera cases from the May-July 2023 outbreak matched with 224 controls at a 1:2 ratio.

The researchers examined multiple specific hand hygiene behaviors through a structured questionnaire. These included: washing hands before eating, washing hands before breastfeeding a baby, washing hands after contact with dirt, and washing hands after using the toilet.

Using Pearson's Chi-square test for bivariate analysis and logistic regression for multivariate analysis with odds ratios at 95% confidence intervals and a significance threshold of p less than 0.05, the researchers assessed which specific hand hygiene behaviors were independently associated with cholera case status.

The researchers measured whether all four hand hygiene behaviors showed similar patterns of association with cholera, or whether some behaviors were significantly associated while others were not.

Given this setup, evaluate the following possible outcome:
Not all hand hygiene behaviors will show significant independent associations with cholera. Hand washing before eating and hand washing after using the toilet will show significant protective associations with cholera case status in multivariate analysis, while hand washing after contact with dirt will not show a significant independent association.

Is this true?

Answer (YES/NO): NO